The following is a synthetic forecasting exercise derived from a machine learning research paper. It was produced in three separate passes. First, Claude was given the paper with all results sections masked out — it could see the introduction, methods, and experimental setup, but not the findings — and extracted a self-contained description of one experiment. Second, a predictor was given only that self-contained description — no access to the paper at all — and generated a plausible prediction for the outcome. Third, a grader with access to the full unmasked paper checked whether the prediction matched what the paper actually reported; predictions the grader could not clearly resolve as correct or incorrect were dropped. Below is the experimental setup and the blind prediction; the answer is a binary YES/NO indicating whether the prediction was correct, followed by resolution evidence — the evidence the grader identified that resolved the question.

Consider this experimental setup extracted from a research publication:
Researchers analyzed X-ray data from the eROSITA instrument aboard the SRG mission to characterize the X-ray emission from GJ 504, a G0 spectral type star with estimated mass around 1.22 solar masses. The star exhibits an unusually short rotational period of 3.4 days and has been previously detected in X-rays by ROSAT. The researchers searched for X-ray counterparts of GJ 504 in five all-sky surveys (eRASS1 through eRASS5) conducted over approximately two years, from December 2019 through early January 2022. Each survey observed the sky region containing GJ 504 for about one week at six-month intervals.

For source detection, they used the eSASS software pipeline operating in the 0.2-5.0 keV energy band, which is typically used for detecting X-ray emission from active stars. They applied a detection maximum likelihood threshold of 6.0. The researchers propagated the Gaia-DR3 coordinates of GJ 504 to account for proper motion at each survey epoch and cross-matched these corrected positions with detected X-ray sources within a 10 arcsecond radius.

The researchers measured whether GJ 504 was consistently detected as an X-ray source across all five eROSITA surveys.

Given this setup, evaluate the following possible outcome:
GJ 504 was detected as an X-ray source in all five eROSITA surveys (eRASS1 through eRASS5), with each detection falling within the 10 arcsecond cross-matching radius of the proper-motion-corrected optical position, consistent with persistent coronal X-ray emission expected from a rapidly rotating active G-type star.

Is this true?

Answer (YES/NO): YES